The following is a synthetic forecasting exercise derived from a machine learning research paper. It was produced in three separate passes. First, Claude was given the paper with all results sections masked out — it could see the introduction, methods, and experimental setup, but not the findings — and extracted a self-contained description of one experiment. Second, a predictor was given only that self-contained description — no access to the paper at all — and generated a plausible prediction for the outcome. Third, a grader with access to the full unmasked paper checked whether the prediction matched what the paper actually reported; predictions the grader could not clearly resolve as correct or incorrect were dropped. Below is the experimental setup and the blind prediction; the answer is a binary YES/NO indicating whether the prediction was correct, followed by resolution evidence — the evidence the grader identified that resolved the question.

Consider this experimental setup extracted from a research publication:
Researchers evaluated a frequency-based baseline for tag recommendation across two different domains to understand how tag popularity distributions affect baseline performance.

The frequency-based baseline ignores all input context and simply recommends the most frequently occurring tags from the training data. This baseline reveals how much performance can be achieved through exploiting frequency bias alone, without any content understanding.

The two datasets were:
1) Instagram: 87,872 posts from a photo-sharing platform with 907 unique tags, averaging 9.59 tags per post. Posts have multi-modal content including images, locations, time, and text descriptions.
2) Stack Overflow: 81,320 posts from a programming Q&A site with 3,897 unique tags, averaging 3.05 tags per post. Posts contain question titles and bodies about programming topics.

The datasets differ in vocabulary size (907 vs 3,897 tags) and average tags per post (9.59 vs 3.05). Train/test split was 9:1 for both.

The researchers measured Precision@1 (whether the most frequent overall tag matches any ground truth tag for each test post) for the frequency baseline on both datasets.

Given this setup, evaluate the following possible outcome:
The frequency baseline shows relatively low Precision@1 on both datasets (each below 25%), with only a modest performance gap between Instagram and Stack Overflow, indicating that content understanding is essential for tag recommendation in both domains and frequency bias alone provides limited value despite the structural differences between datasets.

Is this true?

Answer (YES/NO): YES